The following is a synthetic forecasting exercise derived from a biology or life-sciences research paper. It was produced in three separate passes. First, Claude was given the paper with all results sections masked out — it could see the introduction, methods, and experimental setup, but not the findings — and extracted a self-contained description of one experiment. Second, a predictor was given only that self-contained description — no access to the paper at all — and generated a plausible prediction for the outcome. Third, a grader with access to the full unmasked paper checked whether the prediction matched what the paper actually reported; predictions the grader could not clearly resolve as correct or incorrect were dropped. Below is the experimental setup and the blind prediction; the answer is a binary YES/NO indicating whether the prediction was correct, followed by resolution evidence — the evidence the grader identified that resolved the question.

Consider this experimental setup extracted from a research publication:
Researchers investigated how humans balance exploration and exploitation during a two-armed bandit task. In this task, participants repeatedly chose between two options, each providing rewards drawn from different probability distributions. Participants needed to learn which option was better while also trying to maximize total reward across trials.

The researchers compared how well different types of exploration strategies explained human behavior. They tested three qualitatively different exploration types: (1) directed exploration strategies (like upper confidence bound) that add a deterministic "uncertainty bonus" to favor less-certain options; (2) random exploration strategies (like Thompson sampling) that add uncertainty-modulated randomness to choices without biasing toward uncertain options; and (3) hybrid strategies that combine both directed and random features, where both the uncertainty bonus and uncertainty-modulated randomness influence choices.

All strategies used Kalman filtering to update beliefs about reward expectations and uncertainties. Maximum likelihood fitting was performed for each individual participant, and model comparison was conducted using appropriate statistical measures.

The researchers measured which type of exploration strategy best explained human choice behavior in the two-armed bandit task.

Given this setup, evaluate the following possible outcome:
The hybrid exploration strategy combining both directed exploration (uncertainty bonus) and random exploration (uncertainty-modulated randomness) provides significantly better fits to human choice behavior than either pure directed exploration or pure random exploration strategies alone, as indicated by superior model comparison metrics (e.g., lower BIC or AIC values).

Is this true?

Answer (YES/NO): YES